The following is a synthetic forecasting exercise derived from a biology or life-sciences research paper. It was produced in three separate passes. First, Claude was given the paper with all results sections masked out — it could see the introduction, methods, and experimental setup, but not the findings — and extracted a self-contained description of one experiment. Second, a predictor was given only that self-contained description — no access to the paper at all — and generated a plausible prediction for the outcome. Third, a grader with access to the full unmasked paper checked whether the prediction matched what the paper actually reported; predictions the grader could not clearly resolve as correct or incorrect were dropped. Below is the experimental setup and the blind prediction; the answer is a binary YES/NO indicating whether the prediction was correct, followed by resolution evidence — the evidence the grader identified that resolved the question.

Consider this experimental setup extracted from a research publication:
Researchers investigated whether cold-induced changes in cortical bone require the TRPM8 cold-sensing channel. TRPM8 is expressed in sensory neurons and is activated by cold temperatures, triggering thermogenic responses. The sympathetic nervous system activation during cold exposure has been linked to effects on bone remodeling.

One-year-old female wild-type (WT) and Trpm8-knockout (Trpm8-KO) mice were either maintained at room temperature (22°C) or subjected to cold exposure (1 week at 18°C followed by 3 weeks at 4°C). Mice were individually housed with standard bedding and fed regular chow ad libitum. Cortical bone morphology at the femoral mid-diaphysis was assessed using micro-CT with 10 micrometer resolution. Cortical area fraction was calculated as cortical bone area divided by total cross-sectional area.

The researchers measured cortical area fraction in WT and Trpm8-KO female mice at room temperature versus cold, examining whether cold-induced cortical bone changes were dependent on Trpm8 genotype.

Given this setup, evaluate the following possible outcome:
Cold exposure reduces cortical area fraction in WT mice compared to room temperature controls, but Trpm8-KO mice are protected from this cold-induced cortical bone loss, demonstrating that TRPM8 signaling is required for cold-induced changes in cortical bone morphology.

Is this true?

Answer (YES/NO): NO